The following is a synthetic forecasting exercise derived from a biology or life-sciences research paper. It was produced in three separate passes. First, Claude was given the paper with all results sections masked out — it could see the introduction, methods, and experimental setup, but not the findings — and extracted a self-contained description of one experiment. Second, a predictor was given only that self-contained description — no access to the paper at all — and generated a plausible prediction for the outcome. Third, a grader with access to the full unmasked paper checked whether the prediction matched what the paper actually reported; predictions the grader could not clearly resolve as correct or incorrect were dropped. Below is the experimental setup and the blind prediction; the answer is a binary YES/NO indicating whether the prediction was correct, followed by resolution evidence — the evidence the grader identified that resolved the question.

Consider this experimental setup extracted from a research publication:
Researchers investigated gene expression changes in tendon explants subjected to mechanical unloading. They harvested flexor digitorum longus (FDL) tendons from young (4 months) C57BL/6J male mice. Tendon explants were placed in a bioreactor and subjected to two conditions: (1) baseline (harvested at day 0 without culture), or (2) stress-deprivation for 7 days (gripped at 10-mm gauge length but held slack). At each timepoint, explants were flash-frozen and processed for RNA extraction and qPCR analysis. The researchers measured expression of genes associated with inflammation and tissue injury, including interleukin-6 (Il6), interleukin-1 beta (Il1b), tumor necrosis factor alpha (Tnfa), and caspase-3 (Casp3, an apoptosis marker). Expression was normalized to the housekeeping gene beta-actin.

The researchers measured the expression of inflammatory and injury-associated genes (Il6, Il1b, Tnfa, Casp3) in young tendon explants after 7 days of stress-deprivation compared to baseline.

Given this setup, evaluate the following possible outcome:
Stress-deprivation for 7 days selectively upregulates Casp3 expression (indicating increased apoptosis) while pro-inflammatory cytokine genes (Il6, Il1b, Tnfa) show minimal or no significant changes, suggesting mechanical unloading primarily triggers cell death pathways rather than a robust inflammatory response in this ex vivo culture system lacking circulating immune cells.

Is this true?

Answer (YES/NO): NO